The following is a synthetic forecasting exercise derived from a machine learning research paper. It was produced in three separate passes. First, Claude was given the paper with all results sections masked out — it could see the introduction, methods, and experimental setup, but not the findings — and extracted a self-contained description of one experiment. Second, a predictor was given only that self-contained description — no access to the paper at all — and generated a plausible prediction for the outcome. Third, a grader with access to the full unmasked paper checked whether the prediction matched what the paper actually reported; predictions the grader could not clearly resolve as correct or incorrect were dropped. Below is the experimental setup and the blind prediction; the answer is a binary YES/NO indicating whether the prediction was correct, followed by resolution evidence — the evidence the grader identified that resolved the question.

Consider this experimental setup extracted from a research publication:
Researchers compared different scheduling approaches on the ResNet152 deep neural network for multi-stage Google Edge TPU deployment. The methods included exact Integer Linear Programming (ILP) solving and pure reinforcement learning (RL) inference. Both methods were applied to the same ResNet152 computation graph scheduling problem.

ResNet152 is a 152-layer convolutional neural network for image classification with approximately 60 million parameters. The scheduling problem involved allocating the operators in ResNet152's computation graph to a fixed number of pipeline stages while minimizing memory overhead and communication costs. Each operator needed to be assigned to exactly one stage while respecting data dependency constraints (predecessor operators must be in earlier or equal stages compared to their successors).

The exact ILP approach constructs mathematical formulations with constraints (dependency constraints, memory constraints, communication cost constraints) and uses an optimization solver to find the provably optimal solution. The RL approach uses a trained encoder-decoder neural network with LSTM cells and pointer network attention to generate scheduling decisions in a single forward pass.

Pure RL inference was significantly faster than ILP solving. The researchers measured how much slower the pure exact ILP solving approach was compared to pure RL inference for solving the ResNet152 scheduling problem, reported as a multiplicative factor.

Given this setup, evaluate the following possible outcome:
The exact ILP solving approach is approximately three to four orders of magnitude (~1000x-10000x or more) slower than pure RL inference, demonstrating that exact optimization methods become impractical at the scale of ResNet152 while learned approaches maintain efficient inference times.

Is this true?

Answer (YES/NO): NO